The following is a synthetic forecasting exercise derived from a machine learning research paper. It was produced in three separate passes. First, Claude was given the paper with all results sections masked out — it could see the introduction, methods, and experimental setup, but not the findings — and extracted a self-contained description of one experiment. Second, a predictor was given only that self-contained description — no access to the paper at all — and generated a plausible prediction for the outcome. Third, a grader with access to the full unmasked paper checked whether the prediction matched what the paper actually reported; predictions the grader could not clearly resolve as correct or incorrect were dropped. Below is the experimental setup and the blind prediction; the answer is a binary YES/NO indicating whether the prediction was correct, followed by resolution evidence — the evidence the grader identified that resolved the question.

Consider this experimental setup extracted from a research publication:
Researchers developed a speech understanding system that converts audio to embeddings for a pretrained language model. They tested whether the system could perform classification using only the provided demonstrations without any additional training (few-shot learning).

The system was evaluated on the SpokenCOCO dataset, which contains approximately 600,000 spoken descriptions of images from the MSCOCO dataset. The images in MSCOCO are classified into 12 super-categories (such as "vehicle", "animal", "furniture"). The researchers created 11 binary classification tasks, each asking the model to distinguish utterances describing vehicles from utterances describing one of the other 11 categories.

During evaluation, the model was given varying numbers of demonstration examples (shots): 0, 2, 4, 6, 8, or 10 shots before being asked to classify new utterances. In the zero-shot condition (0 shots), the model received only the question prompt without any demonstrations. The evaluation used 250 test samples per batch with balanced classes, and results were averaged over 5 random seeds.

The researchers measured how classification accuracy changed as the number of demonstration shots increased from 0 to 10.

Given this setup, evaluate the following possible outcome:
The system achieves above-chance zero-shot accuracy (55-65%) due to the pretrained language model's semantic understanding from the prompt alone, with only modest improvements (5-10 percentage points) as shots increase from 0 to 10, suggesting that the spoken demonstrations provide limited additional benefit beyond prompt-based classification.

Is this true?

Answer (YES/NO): NO